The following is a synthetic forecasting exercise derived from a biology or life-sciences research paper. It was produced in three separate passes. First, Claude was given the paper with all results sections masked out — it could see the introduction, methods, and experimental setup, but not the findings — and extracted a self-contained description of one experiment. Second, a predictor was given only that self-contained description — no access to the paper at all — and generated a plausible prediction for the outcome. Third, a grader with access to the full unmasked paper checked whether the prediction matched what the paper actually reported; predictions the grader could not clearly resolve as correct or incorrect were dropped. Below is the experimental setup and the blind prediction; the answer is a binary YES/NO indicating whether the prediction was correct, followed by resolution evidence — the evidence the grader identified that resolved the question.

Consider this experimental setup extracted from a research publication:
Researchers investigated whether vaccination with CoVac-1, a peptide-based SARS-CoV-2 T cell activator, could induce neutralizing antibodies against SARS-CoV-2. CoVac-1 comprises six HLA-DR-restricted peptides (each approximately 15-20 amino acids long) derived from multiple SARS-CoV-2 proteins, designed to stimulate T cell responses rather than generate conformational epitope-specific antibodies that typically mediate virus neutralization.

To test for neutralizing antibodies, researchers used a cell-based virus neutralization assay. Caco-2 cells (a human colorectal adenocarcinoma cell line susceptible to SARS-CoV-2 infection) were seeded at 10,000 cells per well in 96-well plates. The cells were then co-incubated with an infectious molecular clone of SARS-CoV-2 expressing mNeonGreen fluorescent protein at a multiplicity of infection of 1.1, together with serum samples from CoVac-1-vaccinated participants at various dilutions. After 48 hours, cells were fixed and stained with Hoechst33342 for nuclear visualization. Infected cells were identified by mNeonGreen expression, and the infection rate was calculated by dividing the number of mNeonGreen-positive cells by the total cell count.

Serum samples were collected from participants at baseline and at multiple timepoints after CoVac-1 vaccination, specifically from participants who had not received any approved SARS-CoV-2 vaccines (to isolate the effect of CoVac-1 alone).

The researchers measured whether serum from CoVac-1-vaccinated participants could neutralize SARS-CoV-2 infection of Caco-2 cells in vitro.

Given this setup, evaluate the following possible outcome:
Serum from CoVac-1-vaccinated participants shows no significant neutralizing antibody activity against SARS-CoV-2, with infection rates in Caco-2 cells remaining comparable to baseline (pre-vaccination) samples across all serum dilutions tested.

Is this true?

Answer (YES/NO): YES